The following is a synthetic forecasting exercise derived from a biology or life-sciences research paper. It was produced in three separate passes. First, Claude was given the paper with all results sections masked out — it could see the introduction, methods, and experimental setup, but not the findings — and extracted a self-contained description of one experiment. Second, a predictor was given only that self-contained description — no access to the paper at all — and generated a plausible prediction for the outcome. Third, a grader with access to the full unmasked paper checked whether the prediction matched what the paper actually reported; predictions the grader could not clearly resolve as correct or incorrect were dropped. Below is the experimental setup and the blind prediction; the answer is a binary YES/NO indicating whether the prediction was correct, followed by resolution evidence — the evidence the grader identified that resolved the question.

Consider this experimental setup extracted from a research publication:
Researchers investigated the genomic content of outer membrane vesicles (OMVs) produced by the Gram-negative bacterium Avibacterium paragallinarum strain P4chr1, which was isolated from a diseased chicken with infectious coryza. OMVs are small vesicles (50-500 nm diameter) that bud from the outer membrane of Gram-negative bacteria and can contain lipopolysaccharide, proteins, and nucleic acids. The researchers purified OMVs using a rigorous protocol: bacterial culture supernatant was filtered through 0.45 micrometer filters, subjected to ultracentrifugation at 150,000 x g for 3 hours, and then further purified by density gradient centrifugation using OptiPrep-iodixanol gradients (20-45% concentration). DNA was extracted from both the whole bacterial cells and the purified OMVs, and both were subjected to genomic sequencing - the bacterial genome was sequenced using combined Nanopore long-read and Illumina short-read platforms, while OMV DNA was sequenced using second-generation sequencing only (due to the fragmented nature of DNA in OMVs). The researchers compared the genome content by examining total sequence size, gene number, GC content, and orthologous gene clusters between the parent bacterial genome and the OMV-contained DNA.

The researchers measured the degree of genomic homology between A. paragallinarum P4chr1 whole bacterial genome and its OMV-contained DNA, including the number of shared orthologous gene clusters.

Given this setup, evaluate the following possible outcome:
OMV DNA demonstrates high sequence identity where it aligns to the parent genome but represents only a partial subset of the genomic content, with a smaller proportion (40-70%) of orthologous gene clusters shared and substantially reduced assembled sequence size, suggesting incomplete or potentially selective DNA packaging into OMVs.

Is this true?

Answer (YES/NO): NO